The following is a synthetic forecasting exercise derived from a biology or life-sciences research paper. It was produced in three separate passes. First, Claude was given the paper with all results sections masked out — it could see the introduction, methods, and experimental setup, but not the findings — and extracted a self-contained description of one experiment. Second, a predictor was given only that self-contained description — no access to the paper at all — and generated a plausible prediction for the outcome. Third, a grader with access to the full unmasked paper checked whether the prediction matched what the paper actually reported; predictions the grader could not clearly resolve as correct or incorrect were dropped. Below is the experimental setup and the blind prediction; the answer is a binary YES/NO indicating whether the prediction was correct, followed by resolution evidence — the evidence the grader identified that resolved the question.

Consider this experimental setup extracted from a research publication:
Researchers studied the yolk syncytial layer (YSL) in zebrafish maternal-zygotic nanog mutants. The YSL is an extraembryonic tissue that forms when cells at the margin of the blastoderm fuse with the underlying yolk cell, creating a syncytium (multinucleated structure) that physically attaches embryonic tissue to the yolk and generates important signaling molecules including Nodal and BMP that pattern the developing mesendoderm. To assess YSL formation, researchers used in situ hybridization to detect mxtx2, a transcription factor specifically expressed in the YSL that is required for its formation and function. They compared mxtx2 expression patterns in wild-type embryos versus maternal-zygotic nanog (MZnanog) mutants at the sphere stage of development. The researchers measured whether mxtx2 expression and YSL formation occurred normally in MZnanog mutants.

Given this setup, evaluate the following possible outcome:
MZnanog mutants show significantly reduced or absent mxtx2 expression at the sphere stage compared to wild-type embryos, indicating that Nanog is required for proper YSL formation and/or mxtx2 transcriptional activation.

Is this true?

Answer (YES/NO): YES